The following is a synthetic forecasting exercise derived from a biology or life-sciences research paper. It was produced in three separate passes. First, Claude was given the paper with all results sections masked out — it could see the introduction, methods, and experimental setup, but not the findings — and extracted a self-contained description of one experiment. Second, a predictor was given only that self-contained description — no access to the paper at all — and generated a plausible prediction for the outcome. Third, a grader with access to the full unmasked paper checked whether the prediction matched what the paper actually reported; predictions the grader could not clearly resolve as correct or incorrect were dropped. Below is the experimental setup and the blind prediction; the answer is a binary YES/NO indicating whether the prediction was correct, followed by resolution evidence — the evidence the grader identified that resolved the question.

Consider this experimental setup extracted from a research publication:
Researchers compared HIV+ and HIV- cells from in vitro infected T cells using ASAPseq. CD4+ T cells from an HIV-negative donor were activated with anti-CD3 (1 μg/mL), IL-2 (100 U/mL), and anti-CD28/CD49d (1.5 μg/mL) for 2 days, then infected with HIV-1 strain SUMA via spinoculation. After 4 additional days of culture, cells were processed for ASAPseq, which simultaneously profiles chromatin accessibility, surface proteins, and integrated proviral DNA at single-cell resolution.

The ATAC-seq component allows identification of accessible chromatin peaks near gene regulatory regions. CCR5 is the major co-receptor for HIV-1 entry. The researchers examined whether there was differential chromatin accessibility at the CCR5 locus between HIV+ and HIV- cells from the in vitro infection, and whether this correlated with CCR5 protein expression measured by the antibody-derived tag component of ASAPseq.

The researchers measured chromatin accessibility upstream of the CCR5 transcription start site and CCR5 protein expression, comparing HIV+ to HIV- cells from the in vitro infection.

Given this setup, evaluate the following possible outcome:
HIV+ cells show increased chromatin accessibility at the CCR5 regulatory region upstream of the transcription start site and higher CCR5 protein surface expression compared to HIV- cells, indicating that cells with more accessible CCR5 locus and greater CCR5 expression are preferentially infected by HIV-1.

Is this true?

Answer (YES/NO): YES